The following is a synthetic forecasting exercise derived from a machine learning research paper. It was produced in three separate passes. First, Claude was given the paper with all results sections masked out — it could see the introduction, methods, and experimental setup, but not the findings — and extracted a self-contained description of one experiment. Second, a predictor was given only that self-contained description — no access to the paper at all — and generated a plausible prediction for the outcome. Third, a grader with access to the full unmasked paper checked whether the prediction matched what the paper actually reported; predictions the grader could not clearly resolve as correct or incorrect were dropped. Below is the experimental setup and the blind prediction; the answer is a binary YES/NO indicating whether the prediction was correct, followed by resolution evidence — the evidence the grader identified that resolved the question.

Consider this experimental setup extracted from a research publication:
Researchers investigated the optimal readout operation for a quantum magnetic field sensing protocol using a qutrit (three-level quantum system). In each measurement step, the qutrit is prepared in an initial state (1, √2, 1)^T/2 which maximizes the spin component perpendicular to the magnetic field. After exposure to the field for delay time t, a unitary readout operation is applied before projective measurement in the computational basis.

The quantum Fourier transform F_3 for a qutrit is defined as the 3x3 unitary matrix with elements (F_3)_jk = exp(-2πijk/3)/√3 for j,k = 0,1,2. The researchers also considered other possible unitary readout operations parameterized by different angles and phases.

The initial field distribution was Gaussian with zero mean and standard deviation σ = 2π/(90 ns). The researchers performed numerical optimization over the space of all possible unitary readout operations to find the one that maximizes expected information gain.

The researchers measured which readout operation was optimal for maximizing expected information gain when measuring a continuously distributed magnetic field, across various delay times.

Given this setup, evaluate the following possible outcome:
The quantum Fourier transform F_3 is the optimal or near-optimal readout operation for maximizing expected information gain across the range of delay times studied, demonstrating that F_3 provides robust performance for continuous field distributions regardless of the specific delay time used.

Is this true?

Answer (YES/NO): YES